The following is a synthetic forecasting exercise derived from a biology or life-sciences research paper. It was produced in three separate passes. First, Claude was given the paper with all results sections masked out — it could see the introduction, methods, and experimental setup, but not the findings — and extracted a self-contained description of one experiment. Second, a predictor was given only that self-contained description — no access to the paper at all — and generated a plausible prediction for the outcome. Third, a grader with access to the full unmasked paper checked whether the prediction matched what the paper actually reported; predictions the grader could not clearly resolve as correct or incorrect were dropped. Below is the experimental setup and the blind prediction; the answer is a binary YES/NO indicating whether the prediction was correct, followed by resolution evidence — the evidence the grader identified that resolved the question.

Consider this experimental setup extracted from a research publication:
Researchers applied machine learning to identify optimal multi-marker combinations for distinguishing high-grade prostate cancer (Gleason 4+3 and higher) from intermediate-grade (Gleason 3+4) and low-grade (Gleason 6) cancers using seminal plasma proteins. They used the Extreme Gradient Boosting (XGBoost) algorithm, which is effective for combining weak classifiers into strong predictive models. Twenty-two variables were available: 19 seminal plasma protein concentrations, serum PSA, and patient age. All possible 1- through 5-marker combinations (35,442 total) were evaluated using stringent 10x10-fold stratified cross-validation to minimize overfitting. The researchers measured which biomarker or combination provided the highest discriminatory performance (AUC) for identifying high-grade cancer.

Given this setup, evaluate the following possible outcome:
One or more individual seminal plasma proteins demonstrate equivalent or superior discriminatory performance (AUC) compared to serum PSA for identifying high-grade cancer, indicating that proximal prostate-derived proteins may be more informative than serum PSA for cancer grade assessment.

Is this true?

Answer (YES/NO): NO